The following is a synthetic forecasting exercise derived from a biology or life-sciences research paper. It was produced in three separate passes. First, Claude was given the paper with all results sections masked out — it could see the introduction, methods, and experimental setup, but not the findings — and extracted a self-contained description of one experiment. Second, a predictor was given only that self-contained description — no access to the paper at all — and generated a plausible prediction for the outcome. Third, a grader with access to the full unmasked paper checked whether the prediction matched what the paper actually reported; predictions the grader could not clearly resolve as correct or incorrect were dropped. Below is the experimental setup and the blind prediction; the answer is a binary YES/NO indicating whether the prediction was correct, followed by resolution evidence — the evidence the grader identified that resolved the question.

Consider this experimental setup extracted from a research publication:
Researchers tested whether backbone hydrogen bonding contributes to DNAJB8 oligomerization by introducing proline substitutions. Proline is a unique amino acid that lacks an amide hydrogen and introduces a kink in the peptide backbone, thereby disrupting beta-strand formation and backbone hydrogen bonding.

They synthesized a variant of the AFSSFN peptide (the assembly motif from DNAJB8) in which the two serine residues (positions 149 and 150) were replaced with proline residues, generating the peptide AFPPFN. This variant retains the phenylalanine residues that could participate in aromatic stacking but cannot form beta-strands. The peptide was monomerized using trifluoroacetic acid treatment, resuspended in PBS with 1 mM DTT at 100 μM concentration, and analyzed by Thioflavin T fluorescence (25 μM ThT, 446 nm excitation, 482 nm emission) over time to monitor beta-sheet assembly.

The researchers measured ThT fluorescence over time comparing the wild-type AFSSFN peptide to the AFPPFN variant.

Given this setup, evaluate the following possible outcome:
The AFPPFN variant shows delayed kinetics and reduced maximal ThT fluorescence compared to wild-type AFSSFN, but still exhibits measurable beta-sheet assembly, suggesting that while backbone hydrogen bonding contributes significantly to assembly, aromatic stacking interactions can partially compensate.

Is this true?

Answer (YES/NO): NO